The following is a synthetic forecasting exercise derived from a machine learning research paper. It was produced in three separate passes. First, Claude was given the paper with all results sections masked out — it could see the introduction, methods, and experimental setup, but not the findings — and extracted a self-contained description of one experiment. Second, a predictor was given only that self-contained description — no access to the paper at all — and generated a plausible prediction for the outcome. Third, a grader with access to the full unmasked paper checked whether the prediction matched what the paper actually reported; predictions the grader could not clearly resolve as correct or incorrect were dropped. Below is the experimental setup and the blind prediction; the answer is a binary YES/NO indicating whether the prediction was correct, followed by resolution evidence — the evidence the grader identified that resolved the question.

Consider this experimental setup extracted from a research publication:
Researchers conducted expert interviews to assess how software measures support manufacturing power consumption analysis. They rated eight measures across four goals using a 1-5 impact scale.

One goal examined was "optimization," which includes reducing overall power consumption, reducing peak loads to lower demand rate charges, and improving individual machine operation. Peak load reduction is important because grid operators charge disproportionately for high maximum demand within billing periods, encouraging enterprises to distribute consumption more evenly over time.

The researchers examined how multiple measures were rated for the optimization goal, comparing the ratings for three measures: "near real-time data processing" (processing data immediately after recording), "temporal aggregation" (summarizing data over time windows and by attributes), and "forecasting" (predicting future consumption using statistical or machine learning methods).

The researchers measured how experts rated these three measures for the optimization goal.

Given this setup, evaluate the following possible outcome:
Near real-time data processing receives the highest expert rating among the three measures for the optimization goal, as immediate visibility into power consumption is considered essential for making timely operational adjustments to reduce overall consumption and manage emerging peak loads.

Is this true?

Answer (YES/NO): NO